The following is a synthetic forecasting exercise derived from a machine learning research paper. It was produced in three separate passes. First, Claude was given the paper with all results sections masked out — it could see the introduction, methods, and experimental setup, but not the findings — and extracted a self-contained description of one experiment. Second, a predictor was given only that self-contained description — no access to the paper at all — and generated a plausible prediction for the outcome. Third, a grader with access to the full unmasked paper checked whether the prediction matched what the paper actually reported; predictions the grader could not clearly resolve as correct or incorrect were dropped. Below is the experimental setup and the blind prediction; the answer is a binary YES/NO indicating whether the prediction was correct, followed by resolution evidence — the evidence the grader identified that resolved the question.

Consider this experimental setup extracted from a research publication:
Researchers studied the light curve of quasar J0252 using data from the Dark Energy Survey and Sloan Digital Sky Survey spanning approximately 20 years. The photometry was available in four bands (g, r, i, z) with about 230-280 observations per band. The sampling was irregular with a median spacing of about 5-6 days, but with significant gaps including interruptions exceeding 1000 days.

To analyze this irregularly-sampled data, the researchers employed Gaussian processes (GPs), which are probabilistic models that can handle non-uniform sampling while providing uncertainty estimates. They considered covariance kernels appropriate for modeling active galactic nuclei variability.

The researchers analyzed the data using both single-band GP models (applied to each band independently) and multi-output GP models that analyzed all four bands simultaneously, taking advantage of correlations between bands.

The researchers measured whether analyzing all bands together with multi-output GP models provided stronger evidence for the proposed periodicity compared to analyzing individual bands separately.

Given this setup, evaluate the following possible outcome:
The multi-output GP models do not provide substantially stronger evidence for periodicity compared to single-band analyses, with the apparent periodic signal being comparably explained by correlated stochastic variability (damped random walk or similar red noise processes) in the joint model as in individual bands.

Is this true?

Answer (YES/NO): NO